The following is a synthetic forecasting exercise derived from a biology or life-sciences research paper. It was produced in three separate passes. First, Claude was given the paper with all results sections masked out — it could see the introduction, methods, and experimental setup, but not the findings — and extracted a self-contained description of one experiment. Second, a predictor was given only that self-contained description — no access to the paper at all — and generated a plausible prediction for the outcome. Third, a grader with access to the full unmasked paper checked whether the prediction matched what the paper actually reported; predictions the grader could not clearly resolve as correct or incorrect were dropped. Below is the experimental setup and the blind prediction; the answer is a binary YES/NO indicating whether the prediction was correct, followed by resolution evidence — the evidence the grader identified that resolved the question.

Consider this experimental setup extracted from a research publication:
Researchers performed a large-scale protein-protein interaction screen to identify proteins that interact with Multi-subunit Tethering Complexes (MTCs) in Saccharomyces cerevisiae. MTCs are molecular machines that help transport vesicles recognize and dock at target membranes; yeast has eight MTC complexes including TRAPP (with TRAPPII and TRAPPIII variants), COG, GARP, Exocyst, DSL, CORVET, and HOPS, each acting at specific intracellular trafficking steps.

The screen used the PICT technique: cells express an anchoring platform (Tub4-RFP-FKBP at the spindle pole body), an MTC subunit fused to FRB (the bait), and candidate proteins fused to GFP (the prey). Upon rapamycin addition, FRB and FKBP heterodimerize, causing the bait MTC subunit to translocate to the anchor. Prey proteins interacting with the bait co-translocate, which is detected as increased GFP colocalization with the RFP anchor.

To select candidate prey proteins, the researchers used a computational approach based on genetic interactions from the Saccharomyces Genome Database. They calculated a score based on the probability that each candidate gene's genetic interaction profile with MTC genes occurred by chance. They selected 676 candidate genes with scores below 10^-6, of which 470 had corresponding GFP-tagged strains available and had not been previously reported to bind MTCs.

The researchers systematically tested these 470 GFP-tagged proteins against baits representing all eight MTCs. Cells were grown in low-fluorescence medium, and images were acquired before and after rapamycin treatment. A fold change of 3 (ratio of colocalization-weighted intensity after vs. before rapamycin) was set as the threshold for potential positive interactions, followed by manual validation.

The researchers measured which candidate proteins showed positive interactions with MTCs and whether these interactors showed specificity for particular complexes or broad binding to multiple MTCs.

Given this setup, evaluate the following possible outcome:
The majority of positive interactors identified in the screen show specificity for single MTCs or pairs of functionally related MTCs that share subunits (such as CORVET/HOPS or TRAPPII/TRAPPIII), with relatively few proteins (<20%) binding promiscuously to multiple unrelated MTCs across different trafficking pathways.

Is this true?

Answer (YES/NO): YES